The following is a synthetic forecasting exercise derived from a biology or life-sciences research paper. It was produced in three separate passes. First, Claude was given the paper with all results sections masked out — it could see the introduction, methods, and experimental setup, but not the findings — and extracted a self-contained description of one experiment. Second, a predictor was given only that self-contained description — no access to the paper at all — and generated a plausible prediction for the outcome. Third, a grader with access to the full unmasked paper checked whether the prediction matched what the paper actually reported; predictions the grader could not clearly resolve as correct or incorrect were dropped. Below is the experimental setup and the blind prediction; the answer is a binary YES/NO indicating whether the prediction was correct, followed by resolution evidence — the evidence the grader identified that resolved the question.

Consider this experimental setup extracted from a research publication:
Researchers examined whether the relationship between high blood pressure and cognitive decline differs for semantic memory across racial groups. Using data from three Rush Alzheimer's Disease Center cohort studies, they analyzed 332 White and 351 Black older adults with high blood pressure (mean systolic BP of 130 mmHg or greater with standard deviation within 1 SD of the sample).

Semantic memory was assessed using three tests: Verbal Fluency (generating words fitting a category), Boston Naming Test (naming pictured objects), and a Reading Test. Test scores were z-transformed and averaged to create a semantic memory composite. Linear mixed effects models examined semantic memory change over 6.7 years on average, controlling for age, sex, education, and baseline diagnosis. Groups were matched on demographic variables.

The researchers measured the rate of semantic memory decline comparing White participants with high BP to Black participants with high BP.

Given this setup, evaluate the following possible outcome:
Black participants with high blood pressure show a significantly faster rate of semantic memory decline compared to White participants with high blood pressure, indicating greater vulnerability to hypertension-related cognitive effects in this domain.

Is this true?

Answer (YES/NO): NO